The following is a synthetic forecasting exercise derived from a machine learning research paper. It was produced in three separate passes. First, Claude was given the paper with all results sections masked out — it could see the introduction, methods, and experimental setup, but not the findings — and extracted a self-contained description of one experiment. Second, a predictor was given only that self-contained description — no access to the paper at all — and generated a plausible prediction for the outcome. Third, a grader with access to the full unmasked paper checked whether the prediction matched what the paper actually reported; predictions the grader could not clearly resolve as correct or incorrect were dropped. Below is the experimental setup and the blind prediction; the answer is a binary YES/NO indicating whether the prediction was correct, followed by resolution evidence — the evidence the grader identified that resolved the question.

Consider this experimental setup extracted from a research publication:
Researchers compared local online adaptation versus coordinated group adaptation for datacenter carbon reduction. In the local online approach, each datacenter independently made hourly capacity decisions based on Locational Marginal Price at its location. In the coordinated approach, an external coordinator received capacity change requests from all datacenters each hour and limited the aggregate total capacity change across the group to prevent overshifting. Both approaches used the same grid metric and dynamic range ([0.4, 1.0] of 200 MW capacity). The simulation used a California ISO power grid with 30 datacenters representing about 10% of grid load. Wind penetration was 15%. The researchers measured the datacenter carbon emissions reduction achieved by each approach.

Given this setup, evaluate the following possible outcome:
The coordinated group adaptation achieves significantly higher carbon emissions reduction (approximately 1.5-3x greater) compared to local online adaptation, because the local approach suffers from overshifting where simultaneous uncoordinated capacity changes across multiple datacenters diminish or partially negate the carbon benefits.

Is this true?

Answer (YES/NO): NO